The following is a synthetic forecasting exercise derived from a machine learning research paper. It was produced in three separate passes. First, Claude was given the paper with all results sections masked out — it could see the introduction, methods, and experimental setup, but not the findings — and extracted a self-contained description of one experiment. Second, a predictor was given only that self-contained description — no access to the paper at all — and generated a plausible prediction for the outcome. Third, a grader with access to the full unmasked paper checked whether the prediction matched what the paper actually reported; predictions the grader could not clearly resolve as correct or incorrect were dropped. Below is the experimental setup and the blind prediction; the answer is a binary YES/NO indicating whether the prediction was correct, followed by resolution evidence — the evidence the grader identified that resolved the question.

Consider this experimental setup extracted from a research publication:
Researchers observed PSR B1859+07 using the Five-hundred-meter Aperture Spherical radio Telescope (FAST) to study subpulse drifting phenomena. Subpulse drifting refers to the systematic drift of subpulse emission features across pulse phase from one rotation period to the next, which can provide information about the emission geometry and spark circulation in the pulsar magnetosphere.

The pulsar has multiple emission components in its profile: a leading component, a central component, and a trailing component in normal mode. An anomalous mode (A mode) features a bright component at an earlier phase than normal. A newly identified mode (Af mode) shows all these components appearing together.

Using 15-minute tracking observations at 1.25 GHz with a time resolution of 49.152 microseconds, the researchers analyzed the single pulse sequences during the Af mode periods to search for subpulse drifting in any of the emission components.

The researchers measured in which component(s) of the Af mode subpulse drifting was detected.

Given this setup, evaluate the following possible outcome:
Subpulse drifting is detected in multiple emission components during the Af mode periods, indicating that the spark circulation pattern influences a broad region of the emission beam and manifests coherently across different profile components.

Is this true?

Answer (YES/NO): NO